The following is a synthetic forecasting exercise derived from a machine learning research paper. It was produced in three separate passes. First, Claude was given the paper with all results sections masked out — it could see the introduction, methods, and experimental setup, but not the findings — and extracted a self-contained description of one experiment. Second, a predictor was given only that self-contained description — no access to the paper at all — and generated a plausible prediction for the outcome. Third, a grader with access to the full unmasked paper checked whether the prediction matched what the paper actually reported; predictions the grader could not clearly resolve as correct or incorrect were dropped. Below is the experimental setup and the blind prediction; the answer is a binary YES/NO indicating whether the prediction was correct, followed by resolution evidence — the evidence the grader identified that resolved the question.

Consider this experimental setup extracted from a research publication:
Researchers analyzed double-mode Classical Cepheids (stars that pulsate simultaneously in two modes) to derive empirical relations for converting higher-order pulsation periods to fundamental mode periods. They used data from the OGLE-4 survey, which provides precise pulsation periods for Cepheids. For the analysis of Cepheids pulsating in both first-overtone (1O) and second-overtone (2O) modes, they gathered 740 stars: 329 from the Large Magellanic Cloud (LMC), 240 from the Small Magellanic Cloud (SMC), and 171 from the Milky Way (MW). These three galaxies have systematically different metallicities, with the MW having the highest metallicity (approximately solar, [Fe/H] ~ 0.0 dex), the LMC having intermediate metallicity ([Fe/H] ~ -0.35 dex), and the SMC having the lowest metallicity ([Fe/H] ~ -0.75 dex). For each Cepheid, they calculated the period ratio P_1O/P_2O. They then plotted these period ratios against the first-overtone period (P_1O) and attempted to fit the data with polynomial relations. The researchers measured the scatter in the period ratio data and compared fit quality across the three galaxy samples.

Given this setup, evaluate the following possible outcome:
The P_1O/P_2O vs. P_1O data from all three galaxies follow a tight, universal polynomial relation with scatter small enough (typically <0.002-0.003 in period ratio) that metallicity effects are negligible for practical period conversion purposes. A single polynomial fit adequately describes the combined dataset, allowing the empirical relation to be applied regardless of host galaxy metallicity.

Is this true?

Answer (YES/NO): NO